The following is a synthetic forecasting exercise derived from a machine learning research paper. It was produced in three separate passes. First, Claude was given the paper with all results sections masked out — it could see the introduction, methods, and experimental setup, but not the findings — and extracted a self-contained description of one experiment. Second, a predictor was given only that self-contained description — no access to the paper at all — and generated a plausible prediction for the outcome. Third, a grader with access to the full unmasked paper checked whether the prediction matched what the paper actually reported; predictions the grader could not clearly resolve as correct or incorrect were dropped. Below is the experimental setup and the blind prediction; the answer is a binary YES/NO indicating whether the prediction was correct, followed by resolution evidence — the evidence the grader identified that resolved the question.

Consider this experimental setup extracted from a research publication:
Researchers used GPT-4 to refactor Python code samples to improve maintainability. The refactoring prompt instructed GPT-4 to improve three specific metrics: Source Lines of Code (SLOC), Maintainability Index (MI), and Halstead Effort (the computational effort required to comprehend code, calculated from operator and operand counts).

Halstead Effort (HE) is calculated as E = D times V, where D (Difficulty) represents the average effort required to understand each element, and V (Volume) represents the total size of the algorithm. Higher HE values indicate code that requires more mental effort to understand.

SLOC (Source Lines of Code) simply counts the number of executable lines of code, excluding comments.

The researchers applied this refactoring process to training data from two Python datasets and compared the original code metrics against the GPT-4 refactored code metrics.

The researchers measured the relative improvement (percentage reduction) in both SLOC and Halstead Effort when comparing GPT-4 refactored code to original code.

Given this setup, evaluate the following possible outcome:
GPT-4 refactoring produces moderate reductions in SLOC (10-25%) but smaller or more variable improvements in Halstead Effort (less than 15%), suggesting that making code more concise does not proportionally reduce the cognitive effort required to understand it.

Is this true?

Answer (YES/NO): NO